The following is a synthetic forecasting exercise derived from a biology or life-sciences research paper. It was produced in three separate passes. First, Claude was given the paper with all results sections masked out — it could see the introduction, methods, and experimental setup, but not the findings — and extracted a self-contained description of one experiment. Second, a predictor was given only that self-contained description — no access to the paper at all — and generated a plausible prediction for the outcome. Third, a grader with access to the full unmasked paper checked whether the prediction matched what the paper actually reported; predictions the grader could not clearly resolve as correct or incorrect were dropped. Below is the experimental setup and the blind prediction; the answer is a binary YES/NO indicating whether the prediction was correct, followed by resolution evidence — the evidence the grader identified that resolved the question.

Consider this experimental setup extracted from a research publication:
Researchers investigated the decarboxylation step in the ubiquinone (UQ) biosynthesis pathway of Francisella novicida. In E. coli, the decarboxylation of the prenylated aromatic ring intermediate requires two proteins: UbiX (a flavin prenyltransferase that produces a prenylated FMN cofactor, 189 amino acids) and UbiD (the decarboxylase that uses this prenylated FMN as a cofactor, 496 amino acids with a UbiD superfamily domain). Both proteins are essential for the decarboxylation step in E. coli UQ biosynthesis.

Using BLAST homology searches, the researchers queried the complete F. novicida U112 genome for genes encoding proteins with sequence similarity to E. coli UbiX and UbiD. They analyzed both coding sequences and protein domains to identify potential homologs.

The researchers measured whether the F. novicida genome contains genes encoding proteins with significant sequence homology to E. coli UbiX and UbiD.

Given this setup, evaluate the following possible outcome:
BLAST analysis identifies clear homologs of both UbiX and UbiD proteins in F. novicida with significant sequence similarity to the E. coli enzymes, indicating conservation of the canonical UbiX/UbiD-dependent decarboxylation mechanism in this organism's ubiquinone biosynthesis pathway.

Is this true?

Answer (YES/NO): NO